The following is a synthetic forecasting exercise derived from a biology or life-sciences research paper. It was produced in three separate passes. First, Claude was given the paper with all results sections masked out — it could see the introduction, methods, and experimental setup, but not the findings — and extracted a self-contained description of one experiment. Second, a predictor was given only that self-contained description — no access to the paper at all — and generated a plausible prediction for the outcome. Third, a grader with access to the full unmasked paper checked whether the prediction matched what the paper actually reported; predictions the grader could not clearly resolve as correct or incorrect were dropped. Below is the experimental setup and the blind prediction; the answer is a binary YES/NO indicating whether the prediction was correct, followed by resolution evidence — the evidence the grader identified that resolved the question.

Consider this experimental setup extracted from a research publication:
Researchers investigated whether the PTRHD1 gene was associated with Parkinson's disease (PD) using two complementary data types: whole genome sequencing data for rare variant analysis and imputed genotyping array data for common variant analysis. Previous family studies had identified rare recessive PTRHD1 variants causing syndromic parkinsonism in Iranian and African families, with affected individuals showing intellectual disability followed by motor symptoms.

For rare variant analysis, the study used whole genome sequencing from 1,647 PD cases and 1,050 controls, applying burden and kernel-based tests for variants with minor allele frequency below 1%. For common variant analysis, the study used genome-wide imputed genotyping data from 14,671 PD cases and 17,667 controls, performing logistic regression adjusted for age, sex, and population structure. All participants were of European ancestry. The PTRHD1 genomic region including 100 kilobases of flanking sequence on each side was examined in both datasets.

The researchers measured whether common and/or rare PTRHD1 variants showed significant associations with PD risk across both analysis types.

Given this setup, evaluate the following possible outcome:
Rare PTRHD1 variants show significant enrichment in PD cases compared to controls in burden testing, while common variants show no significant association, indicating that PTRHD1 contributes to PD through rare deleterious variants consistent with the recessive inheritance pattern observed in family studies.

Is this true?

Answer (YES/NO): NO